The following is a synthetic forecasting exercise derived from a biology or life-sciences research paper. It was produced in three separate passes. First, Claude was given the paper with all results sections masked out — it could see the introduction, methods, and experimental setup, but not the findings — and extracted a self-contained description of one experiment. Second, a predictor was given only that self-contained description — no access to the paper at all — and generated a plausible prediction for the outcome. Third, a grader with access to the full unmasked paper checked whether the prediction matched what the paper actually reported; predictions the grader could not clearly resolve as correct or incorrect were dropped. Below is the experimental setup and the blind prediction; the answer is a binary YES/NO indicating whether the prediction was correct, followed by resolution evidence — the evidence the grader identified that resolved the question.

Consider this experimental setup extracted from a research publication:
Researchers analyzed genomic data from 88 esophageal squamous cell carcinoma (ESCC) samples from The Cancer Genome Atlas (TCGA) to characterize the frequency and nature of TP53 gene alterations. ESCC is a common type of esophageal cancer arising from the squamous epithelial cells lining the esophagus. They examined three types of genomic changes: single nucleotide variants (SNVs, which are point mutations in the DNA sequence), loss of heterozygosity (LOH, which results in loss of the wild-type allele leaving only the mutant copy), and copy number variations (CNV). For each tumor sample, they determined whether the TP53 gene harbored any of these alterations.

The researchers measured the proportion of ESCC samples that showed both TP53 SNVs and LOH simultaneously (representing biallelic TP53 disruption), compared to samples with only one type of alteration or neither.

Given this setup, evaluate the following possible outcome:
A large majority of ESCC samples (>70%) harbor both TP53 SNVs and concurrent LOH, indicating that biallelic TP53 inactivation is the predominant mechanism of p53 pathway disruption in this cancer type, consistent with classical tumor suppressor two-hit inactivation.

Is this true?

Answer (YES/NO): NO